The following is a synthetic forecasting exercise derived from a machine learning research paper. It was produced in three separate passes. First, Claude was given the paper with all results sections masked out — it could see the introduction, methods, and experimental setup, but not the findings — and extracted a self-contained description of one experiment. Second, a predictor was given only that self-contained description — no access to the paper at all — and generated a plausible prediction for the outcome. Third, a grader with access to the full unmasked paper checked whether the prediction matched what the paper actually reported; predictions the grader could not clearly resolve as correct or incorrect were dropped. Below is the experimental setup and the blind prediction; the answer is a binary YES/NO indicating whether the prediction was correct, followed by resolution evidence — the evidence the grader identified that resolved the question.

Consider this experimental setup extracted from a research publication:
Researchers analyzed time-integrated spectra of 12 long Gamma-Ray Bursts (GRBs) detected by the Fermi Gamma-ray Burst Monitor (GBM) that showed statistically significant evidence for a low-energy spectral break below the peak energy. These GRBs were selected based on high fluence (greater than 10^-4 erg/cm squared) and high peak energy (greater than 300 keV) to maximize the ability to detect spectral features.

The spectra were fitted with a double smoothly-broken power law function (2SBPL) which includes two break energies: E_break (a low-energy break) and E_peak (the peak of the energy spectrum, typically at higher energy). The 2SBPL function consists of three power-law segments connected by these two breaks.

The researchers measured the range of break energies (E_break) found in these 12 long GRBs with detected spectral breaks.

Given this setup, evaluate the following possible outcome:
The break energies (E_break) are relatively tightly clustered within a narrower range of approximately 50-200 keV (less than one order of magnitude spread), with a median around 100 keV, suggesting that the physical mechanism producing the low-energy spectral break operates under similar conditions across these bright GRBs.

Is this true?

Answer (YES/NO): NO